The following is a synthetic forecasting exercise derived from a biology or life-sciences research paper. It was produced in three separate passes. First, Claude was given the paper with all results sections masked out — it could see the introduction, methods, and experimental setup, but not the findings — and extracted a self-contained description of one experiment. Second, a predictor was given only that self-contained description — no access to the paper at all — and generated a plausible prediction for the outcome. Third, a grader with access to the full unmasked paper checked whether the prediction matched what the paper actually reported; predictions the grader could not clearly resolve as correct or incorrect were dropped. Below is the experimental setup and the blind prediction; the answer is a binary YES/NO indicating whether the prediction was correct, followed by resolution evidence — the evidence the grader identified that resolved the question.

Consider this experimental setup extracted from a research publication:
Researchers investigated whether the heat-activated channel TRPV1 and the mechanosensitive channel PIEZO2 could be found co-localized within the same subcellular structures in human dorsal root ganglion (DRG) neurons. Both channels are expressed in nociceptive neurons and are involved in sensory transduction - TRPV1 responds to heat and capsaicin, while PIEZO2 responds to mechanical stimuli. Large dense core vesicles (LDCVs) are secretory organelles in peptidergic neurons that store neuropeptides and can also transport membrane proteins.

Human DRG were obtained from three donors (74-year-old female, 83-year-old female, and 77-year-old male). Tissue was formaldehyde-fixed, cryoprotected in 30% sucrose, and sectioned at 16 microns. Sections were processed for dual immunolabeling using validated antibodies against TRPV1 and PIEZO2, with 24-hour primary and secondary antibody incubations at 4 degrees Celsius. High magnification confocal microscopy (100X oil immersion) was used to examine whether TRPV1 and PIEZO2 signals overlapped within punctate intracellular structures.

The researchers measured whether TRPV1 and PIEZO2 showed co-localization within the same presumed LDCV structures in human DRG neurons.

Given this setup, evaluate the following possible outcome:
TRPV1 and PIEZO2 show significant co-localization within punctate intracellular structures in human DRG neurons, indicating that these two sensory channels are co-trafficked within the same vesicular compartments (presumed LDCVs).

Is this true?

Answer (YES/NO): YES